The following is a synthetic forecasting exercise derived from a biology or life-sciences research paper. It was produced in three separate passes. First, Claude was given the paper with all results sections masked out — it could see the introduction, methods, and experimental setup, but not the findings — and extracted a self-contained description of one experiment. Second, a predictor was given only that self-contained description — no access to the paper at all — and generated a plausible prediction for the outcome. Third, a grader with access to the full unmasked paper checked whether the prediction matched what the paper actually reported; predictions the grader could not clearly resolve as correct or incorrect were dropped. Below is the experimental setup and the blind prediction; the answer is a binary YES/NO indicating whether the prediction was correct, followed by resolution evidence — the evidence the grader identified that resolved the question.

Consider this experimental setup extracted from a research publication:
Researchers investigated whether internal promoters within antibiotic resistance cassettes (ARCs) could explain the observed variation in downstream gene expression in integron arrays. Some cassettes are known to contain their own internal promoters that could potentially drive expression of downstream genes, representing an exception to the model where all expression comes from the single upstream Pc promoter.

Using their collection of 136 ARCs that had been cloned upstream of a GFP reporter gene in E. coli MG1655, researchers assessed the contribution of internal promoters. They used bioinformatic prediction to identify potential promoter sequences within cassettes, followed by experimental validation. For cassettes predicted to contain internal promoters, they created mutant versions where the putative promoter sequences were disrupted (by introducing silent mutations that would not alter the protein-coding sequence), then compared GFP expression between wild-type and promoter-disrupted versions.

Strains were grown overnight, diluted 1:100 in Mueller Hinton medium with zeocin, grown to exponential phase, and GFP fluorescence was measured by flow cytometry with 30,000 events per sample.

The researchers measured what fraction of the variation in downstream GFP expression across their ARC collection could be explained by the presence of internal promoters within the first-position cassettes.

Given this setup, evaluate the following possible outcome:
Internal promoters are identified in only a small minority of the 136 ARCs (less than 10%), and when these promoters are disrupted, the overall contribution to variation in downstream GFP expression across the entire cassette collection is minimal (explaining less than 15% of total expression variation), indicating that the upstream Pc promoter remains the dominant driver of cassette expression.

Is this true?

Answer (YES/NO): YES